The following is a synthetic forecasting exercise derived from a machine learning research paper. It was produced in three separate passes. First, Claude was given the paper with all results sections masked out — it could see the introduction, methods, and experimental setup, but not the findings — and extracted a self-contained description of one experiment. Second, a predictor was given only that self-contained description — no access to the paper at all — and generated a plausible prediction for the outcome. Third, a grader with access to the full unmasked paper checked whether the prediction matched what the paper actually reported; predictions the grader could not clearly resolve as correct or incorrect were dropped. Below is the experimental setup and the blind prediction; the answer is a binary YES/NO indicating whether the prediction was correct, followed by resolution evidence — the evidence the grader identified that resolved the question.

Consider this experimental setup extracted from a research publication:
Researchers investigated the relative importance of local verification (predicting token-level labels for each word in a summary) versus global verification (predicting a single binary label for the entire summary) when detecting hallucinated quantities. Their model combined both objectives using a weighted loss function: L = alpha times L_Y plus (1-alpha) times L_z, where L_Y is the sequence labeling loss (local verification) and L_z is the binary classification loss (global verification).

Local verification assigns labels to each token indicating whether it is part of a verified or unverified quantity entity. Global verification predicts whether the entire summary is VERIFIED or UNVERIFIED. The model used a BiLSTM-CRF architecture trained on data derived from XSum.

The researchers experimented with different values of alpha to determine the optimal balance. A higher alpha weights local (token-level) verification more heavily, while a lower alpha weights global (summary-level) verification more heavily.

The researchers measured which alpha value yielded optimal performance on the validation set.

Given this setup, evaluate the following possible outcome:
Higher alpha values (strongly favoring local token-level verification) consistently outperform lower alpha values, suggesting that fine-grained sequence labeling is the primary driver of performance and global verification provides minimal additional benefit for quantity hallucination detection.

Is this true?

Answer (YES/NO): NO